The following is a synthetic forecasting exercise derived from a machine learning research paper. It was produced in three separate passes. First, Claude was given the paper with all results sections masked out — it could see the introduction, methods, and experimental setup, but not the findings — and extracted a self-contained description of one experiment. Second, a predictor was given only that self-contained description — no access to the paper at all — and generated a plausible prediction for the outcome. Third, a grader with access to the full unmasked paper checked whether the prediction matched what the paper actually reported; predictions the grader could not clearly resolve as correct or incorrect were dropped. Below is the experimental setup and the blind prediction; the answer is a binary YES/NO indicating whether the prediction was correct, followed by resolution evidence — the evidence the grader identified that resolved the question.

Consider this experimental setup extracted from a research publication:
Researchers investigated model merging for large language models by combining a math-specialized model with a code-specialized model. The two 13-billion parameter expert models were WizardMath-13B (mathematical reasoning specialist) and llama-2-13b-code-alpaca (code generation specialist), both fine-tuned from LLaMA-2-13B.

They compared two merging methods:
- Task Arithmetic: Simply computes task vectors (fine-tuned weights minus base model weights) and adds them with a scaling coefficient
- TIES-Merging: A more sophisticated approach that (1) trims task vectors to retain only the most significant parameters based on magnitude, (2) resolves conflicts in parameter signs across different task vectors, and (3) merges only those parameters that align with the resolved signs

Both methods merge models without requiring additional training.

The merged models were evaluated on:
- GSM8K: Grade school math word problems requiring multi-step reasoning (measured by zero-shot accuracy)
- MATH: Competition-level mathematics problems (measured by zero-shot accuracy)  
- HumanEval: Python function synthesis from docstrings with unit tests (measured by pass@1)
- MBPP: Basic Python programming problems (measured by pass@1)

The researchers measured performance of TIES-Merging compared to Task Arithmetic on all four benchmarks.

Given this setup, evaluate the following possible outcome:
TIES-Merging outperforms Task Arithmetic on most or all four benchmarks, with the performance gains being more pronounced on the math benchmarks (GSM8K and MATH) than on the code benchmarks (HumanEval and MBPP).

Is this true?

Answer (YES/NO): NO